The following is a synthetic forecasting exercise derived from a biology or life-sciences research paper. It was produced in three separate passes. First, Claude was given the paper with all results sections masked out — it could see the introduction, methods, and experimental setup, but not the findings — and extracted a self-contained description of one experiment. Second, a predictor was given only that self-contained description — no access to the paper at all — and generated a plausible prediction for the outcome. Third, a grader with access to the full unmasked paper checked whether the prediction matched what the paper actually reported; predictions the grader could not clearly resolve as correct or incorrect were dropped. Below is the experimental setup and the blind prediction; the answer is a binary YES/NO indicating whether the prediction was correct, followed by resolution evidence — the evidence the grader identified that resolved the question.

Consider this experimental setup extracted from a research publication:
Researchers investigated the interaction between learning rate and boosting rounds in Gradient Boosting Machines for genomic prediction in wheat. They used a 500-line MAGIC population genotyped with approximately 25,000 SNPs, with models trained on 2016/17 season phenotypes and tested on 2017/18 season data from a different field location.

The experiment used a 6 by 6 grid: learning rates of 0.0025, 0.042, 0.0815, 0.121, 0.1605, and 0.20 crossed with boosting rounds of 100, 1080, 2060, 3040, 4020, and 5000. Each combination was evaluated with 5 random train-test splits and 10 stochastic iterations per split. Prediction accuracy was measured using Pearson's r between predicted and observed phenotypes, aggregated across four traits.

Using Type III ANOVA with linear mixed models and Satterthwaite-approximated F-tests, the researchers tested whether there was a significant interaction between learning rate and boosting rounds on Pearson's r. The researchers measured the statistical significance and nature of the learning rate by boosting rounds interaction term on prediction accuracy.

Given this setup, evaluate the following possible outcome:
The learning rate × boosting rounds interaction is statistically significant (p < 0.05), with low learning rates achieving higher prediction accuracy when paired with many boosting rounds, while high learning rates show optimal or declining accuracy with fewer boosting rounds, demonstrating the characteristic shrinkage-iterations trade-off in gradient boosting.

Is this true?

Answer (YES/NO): YES